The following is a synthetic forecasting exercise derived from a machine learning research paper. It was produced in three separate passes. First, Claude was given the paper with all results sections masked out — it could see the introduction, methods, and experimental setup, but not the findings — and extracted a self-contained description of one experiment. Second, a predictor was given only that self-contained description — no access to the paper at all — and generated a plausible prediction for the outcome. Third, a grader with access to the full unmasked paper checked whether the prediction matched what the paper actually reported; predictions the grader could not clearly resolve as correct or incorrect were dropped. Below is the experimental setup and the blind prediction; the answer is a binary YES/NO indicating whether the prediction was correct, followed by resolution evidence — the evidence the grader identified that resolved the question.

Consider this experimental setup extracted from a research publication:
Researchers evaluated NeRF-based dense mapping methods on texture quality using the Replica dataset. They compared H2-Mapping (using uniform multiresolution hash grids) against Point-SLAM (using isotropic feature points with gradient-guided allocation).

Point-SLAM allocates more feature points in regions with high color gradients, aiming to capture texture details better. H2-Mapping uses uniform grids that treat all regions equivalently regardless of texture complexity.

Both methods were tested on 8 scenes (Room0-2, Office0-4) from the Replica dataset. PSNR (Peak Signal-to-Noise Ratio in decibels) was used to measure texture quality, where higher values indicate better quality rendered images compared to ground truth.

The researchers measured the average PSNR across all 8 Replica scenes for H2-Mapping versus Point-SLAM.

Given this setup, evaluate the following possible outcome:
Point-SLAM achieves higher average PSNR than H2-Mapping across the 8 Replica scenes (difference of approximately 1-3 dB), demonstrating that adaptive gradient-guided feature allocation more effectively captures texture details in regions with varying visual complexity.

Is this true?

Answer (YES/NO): NO